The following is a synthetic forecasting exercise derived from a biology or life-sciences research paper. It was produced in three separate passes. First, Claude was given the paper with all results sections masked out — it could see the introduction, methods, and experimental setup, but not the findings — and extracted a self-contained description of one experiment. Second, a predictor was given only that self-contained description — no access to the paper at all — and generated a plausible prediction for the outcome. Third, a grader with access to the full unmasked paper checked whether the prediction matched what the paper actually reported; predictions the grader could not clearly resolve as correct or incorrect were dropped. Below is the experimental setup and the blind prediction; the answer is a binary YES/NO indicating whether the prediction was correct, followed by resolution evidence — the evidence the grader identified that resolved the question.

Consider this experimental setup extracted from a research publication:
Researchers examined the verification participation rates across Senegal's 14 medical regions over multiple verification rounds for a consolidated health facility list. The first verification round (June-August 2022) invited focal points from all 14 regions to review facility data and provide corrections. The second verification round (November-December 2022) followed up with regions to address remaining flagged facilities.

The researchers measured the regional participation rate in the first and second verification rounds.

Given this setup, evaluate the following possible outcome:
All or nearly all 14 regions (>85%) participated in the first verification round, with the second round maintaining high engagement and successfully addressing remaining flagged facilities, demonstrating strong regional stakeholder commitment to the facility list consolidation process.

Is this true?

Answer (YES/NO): NO